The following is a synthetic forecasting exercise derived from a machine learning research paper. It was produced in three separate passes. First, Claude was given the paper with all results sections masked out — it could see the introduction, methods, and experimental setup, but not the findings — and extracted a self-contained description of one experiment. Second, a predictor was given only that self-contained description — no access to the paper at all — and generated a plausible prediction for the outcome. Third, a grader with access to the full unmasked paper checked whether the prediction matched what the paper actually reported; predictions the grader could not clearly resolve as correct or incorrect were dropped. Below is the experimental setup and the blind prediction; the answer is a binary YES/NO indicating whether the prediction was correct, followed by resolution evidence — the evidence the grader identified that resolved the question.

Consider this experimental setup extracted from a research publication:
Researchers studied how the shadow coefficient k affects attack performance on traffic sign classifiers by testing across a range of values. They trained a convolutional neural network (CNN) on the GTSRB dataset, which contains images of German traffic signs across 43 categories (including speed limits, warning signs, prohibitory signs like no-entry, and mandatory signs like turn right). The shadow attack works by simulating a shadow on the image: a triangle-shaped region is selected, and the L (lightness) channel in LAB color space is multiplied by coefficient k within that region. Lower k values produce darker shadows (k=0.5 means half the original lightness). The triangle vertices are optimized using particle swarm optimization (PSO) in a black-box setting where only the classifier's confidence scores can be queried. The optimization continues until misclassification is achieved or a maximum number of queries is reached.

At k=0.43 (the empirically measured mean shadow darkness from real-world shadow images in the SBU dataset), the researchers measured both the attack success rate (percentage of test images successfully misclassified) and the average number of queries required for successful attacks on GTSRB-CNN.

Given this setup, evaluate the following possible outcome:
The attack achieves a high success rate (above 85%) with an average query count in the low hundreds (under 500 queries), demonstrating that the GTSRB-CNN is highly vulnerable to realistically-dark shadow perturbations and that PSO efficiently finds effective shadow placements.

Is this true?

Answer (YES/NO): YES